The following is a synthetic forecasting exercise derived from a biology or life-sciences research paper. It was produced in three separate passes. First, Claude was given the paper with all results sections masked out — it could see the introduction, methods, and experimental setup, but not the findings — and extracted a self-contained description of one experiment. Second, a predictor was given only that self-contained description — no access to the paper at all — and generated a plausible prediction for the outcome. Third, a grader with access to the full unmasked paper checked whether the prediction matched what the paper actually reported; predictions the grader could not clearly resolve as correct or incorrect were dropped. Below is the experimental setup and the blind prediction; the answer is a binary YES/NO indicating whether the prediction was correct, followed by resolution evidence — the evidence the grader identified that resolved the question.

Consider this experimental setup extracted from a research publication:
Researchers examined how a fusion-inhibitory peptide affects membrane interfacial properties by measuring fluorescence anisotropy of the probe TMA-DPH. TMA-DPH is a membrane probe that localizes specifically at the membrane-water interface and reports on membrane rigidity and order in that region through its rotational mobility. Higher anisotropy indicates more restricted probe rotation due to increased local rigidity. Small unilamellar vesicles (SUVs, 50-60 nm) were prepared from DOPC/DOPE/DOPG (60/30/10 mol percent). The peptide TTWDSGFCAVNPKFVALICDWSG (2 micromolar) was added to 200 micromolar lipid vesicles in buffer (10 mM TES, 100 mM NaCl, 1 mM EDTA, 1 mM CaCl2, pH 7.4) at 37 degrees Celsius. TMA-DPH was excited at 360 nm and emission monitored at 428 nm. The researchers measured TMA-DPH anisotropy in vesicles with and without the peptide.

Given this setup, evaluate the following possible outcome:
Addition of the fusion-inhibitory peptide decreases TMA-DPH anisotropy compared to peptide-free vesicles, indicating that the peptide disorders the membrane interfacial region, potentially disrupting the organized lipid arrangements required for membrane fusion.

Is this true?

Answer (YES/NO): YES